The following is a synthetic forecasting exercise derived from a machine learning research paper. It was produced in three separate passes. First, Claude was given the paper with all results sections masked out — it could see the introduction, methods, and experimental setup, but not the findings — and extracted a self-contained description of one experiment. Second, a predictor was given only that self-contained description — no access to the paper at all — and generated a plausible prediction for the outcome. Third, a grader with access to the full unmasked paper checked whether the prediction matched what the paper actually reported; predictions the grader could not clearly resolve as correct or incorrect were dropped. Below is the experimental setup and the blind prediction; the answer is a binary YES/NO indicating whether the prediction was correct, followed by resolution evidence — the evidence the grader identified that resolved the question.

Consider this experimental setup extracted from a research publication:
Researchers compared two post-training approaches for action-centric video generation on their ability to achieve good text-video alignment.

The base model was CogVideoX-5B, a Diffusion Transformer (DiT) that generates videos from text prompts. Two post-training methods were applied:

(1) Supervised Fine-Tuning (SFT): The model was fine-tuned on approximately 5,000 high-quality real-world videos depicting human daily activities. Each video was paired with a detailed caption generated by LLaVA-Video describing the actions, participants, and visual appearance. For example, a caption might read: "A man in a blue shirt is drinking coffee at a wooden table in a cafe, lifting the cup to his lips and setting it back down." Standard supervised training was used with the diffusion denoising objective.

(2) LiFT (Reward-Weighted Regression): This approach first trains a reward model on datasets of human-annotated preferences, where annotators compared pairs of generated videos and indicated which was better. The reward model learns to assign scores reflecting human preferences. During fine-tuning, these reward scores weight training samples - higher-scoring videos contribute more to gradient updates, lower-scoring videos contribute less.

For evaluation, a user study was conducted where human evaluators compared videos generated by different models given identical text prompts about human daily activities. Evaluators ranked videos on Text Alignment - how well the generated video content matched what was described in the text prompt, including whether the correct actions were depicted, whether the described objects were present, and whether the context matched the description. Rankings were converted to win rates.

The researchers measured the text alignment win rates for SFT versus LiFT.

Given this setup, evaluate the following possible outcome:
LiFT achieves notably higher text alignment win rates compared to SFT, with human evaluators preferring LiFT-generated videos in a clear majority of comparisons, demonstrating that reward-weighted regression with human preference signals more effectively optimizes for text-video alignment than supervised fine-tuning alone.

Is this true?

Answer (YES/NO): NO